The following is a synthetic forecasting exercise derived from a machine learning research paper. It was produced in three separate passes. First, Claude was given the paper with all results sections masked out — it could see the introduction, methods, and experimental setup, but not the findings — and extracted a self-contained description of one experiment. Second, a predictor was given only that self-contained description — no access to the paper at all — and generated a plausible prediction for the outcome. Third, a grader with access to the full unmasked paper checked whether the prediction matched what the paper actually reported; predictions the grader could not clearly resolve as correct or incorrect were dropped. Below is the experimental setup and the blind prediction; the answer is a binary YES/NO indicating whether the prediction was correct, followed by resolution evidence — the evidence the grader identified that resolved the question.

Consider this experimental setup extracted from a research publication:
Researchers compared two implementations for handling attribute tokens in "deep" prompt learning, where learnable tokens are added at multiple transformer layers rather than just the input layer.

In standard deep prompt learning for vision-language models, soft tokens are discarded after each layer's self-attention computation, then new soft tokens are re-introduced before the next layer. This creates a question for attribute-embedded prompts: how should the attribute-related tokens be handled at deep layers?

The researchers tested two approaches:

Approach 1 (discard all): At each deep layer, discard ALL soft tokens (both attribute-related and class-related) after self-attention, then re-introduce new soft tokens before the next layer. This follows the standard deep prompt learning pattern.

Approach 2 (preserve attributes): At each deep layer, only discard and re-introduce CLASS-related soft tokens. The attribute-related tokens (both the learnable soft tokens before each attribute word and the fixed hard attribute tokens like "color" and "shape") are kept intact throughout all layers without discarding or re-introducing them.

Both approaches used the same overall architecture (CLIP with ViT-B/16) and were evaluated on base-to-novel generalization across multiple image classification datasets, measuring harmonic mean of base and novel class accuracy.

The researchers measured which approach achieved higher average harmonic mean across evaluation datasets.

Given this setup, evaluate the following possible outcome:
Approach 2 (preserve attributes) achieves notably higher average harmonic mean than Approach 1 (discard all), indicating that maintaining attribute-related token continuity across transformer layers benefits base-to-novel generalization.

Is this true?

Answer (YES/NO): NO